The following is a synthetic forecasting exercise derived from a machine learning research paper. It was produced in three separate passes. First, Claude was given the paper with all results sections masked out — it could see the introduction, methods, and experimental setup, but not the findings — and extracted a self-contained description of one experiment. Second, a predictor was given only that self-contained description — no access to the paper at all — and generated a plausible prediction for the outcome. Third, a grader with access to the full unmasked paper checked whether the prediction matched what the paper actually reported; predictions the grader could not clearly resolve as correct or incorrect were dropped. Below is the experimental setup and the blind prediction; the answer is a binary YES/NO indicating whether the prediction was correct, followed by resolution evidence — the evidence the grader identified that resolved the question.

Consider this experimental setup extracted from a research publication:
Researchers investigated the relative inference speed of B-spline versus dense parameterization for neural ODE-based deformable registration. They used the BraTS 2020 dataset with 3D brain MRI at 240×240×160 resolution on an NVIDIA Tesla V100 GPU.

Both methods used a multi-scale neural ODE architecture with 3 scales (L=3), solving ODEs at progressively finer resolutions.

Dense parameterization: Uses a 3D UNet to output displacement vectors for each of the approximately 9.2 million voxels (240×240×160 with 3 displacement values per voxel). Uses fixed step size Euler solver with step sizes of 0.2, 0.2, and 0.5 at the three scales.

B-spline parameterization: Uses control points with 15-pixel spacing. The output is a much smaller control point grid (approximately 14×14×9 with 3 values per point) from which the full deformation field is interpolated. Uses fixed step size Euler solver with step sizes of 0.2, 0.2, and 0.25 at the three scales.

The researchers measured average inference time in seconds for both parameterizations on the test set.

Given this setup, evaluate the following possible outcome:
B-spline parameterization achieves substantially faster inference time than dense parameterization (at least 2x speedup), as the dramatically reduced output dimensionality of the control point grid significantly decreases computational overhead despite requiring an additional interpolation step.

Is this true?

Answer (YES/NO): YES